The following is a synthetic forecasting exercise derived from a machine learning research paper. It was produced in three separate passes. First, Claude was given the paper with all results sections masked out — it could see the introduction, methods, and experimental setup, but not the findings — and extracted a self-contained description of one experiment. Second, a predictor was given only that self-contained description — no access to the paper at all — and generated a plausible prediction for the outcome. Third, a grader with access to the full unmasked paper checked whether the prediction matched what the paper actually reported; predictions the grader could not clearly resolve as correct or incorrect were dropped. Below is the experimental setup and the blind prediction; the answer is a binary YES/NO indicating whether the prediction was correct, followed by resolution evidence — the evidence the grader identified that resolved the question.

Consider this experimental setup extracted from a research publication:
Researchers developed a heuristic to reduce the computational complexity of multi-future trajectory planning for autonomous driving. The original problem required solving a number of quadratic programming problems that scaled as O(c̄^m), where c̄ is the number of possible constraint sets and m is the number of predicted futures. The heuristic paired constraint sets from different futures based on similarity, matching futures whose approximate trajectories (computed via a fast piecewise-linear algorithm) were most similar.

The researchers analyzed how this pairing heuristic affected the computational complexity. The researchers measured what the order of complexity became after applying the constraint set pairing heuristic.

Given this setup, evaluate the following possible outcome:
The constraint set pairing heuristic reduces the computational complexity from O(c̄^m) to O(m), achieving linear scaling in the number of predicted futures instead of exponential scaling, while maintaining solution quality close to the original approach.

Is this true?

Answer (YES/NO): NO